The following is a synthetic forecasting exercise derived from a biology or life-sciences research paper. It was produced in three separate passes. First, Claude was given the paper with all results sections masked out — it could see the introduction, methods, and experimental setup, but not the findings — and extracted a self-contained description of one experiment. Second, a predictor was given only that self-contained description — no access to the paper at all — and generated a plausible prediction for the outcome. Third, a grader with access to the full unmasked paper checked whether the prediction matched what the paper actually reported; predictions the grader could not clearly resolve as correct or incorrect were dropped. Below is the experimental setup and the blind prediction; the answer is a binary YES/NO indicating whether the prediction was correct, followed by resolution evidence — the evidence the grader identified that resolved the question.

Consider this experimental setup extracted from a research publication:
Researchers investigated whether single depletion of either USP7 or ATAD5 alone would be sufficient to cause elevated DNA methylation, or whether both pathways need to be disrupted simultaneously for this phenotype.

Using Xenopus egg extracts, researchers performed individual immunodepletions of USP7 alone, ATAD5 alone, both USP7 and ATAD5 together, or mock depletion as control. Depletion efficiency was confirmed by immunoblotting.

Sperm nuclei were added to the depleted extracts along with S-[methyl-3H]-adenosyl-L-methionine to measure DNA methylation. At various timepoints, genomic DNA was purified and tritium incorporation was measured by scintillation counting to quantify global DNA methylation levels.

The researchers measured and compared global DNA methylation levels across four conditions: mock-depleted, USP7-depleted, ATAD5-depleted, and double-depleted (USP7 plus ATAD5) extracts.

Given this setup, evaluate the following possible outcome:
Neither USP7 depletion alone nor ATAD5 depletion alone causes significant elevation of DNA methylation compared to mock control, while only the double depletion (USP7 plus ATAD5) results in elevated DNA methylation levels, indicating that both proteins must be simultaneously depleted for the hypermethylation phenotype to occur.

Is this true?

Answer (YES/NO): YES